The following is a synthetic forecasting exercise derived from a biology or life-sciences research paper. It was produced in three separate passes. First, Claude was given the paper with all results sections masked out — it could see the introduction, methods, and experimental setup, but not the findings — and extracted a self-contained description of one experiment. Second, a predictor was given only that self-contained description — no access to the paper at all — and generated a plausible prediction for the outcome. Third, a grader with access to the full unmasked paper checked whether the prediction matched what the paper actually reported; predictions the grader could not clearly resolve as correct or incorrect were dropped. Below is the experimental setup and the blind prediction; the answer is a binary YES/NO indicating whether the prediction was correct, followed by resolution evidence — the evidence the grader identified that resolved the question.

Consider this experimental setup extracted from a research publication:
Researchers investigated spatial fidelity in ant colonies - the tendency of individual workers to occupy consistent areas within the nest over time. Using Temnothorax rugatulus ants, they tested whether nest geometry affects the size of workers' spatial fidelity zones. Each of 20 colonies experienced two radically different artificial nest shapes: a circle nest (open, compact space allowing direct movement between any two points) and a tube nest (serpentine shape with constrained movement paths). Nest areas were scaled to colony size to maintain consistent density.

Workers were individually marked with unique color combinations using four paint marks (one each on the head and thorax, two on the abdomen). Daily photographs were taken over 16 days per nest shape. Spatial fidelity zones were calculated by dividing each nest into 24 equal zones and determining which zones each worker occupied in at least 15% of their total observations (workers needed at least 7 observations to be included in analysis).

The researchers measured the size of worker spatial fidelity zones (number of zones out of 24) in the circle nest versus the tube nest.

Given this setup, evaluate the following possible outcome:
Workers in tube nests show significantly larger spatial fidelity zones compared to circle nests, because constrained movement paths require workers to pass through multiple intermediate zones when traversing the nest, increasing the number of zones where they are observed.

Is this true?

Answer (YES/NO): NO